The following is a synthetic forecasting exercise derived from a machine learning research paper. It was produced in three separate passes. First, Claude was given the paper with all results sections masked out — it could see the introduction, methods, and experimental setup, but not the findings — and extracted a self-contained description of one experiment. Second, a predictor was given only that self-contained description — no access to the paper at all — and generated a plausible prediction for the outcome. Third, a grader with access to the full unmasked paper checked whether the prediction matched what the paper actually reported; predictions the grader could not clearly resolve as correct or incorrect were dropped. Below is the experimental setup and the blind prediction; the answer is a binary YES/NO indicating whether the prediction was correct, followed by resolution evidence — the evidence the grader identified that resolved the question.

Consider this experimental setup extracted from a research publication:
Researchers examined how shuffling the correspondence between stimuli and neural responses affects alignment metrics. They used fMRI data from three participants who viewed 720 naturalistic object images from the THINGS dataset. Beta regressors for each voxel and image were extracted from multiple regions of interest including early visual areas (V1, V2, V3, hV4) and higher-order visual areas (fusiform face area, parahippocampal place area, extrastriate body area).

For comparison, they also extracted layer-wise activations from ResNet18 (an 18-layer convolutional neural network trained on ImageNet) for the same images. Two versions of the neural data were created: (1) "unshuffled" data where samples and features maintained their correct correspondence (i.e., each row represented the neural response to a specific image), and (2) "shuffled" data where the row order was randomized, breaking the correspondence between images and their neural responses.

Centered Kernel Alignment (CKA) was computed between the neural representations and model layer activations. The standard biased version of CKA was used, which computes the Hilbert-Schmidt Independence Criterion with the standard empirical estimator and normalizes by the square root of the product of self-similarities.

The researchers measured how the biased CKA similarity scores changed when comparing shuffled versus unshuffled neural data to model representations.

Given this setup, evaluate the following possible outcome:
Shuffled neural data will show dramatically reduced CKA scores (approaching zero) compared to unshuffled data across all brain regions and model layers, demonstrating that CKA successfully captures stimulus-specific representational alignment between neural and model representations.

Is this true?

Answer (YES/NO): NO